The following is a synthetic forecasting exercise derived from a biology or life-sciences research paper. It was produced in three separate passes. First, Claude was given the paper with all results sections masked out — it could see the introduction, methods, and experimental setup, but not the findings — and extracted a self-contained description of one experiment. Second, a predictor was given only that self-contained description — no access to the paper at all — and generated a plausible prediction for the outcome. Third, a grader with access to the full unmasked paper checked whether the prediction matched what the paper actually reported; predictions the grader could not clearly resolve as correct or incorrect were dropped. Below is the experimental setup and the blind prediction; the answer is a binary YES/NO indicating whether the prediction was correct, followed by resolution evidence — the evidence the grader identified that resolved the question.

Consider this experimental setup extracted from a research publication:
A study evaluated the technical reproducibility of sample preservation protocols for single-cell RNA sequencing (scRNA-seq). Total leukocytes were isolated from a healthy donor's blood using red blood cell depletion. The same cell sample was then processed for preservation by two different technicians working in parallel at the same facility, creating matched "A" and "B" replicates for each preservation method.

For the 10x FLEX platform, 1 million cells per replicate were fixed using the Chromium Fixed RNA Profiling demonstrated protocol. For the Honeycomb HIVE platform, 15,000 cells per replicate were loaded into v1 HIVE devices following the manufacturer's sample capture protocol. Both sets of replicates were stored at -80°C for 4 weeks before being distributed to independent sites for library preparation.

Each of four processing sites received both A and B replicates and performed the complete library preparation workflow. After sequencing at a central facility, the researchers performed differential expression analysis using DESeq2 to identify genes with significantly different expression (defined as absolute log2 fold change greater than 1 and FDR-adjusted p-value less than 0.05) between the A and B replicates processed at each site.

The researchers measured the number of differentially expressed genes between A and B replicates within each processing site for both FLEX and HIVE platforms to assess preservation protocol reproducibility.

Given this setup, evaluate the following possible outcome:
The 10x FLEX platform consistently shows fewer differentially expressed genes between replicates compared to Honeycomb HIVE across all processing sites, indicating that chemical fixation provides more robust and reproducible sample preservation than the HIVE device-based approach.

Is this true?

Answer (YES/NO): NO